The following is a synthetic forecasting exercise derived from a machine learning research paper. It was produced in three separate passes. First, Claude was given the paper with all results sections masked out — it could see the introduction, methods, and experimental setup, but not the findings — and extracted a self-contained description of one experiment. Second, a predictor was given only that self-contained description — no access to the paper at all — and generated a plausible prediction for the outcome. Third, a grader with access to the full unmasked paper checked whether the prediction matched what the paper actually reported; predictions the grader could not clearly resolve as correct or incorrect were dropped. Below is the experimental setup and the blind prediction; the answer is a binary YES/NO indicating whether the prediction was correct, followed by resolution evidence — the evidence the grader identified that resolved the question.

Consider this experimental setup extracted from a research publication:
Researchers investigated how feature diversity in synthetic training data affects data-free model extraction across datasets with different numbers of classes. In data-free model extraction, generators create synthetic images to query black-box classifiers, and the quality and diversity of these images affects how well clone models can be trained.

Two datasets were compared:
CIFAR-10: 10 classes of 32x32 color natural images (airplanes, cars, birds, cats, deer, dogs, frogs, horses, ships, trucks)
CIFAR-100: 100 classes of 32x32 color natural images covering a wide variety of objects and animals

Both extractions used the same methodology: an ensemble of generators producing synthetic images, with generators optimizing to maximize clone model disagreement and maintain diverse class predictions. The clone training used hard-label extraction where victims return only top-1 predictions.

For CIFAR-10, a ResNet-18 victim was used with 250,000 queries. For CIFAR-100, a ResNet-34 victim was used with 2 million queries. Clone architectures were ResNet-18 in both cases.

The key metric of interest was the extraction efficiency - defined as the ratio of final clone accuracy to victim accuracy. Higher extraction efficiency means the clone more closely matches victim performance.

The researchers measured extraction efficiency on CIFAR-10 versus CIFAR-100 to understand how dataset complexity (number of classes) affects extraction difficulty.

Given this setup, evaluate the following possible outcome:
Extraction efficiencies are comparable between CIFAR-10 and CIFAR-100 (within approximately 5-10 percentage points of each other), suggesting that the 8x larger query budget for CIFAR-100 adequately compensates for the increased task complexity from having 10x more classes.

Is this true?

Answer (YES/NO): NO